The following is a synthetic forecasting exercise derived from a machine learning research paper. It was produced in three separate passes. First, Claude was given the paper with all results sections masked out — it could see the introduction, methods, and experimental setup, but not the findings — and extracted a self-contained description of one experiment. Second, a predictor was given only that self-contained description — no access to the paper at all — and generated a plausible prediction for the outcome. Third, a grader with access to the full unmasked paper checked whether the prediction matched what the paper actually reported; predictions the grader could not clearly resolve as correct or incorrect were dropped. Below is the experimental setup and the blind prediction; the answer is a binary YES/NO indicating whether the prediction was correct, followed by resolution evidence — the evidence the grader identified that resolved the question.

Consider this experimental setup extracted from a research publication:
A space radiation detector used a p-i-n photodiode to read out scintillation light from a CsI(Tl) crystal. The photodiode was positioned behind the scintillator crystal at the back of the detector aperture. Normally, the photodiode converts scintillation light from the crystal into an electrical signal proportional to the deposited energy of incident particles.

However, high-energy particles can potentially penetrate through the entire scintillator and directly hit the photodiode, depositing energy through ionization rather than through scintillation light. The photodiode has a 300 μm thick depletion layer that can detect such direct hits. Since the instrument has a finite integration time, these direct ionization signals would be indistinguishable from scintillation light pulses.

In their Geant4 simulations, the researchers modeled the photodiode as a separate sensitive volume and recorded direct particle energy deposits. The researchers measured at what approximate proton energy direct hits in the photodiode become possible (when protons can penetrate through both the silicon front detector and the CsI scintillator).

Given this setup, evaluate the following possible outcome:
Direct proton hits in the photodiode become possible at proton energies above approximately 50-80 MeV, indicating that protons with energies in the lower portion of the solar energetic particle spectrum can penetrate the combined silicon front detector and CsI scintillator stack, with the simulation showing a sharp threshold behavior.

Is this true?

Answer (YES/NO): YES